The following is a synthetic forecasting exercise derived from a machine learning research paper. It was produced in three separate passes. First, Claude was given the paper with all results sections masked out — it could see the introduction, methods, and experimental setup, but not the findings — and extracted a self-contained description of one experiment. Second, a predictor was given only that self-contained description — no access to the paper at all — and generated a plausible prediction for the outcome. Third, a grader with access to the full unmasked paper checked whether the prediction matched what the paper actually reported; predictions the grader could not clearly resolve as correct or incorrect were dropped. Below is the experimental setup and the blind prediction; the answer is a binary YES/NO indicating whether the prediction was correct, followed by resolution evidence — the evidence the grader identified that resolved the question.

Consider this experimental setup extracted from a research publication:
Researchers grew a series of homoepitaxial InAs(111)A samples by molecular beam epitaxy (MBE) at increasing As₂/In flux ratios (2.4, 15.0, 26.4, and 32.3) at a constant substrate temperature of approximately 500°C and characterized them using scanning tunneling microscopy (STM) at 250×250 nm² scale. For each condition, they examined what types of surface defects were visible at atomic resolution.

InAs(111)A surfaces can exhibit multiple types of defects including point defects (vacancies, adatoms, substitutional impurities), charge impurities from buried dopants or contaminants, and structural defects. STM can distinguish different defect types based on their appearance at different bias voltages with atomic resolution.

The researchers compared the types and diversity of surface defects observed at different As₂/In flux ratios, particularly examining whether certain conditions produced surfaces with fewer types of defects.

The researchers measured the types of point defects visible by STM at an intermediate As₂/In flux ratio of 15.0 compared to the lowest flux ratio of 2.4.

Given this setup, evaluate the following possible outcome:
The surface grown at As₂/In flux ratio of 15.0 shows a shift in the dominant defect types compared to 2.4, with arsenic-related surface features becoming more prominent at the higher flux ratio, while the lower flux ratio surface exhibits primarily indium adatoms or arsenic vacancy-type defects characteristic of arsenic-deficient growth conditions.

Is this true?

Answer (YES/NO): NO